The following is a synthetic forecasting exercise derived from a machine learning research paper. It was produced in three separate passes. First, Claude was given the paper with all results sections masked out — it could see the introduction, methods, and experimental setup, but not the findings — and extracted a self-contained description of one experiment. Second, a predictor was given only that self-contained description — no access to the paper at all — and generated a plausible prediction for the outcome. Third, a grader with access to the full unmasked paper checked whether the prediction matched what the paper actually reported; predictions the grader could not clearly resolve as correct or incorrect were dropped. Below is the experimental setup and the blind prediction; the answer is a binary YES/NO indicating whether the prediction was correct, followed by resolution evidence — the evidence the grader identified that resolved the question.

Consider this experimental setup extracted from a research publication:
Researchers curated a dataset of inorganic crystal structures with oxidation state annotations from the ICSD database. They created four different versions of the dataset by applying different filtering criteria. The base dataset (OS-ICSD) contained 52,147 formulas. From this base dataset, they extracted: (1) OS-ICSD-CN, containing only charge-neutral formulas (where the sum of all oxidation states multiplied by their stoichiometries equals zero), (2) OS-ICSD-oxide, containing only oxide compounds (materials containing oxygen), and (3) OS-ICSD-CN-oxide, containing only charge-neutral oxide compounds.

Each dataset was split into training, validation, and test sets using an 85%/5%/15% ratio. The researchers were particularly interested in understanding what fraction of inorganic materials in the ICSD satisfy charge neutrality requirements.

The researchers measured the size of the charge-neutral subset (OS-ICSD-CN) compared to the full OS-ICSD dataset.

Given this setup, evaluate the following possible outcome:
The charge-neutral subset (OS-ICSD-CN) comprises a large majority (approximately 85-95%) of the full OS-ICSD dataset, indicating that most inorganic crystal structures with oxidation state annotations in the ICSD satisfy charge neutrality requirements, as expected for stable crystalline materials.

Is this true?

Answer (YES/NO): NO